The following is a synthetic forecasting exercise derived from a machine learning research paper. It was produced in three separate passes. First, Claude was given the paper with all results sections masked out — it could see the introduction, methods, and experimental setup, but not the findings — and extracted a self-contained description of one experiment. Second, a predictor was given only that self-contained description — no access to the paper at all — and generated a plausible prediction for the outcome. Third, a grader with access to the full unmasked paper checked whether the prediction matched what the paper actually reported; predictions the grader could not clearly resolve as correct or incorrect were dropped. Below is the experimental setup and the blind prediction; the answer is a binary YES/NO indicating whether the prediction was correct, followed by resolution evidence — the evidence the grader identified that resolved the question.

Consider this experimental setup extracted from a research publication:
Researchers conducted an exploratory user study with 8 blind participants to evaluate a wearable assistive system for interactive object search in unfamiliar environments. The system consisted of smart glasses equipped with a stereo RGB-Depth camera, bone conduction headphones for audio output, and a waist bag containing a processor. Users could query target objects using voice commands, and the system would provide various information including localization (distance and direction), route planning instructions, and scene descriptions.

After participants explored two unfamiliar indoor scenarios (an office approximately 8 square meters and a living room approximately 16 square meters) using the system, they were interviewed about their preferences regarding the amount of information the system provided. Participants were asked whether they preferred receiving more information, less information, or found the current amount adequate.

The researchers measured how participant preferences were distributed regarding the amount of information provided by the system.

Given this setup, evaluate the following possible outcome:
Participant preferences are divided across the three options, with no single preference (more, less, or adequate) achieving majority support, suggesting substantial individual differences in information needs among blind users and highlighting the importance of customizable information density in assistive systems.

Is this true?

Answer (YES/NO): YES